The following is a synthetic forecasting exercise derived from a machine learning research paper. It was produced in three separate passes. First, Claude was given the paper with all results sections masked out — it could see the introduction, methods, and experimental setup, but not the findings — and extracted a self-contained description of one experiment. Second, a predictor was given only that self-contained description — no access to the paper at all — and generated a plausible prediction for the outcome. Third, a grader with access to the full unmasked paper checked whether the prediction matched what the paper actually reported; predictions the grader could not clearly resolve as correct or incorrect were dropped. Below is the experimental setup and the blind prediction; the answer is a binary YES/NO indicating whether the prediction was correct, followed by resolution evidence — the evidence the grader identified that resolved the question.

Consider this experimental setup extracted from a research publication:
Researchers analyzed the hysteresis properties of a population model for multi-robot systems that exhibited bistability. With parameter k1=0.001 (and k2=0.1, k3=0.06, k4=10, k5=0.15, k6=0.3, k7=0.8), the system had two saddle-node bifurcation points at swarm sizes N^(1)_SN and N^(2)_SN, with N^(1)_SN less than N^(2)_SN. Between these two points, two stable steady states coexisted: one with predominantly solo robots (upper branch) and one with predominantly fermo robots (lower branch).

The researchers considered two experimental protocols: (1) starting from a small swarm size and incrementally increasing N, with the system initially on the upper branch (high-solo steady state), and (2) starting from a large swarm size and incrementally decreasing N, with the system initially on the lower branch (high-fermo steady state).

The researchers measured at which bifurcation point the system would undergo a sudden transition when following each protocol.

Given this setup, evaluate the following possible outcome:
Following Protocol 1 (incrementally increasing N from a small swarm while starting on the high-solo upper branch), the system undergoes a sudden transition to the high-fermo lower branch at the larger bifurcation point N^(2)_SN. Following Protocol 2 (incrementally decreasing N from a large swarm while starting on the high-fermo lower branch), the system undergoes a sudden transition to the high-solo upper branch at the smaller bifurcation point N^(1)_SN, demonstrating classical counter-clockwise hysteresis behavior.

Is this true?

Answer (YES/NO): YES